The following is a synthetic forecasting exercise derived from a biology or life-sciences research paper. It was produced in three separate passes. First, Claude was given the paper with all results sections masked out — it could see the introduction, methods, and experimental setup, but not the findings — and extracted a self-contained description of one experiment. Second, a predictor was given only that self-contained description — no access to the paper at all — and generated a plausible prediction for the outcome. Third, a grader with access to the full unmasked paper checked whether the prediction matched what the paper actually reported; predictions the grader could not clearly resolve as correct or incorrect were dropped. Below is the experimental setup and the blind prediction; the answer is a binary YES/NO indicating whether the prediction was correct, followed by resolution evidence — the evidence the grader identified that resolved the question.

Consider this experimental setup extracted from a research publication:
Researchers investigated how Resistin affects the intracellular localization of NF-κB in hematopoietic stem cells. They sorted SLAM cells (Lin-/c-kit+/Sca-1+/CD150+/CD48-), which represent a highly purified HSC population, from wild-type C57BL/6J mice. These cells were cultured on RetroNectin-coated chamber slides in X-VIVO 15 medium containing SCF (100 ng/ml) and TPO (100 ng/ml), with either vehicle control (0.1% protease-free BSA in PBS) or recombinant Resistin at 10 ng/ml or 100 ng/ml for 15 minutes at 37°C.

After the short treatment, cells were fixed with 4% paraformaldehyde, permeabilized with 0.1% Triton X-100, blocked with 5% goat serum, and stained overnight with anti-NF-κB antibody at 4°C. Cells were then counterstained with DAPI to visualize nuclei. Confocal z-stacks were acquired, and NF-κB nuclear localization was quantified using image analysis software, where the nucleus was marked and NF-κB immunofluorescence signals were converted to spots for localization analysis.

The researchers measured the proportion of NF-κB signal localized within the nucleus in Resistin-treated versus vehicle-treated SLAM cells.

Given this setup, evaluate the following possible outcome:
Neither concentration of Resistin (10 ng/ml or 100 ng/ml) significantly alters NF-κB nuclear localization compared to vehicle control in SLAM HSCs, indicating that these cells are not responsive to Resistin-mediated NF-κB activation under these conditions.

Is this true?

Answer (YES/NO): NO